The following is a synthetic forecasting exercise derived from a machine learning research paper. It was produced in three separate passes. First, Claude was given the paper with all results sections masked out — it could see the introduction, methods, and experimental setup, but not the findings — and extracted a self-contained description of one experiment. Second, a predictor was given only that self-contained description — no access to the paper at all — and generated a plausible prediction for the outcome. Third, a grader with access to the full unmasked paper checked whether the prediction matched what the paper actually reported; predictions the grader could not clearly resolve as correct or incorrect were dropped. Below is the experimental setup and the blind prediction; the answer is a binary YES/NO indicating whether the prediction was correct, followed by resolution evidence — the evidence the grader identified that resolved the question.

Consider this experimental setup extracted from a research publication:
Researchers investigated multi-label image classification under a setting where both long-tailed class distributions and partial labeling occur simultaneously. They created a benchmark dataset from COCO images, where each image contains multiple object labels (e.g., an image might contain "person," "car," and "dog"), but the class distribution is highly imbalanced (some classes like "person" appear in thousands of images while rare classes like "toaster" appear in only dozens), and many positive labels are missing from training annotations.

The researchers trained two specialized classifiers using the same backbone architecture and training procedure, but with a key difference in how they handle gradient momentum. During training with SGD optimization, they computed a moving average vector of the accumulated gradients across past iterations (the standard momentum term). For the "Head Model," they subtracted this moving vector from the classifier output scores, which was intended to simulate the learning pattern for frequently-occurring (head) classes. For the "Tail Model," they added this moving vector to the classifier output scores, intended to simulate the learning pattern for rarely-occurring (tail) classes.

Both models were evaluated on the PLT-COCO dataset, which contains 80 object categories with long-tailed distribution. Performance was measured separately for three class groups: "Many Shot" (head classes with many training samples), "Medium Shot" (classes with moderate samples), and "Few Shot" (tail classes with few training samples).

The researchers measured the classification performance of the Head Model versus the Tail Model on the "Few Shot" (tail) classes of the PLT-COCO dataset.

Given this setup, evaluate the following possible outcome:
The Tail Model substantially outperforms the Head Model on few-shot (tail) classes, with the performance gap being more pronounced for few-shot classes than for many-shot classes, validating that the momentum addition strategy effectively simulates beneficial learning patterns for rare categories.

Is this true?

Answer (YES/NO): NO